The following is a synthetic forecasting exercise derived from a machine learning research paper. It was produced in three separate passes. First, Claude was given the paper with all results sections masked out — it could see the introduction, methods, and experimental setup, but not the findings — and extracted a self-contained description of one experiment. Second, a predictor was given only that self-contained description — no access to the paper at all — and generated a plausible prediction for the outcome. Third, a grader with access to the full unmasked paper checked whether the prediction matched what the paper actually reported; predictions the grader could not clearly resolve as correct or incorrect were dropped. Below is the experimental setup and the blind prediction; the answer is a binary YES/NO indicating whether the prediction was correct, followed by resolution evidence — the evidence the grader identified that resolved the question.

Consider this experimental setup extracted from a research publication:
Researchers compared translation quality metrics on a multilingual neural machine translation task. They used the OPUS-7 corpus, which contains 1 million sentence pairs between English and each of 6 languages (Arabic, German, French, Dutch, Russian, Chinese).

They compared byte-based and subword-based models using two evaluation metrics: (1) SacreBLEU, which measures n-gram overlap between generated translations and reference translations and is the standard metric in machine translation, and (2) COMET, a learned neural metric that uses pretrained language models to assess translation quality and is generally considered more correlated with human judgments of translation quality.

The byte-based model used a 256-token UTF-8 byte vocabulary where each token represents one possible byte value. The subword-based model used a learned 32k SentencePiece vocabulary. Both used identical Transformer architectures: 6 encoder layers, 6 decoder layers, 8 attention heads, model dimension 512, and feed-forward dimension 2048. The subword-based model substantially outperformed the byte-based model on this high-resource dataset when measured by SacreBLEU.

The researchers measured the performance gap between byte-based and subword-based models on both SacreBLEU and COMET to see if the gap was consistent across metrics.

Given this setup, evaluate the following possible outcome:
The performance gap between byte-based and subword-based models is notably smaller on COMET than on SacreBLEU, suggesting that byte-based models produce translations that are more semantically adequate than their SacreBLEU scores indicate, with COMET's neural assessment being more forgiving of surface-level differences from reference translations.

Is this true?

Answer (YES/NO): YES